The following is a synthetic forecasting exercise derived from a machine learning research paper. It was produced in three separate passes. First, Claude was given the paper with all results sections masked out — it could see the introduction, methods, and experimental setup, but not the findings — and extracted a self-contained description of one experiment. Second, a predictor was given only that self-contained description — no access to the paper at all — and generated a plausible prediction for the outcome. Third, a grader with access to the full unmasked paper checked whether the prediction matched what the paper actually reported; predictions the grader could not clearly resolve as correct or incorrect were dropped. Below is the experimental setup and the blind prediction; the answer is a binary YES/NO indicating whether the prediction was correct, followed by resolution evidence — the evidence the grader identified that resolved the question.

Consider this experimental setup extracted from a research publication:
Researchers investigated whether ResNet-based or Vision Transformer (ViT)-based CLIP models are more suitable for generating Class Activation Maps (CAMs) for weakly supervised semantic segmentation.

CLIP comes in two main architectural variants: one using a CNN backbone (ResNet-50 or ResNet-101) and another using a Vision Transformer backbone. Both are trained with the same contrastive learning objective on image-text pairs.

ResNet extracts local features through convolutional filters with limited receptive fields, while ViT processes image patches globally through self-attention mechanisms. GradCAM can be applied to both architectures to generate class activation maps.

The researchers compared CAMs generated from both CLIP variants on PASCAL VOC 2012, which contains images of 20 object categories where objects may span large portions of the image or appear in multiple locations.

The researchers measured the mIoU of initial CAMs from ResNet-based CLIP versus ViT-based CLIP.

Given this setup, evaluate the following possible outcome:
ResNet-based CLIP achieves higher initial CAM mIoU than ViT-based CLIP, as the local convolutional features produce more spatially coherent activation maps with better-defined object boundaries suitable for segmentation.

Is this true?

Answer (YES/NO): NO